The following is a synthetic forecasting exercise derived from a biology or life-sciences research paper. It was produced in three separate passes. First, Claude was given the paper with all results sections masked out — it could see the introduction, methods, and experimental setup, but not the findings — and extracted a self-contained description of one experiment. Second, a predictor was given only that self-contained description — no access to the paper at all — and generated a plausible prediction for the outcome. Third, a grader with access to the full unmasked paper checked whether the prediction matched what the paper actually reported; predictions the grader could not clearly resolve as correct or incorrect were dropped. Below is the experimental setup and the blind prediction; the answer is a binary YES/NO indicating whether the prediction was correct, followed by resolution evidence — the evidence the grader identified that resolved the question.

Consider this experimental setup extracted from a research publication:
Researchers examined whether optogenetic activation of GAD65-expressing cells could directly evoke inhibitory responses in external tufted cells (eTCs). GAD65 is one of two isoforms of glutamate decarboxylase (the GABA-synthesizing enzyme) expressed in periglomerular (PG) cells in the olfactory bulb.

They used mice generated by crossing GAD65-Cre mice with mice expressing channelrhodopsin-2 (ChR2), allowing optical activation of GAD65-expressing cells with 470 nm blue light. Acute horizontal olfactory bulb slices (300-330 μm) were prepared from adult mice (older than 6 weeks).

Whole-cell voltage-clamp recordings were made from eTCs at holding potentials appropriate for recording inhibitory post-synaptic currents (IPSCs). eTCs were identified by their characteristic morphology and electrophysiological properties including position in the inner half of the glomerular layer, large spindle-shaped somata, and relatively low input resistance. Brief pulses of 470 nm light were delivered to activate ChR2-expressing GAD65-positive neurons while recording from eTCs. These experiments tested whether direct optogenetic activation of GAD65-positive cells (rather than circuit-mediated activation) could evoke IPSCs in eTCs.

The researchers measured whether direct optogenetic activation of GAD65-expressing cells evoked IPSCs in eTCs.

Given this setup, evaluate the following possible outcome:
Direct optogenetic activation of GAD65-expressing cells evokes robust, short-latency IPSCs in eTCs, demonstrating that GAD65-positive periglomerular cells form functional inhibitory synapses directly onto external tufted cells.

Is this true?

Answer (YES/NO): YES